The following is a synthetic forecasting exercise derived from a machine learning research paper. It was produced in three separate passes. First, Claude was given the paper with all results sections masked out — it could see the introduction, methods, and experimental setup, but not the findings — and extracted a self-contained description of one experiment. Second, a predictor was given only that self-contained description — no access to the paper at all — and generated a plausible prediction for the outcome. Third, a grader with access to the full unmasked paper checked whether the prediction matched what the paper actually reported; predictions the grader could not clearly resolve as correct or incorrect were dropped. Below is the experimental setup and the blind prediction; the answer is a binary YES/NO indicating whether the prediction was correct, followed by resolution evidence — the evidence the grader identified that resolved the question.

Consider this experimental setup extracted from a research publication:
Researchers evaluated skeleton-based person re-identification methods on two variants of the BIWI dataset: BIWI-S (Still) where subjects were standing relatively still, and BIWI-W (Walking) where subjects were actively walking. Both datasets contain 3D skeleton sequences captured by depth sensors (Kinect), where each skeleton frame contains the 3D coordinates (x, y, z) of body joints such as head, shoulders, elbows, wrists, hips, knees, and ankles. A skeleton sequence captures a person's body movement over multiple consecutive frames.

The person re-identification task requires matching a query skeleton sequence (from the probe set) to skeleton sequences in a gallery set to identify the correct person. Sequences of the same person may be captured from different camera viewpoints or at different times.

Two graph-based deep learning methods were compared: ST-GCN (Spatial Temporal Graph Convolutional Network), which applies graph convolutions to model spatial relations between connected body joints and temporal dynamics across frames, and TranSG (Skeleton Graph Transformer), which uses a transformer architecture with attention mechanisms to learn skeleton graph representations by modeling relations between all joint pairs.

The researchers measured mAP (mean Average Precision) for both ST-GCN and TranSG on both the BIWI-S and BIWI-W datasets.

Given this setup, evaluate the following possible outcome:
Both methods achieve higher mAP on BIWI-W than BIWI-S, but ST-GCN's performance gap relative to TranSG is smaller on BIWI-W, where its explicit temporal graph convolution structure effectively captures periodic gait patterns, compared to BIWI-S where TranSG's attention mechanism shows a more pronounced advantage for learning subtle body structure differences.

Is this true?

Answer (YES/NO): NO